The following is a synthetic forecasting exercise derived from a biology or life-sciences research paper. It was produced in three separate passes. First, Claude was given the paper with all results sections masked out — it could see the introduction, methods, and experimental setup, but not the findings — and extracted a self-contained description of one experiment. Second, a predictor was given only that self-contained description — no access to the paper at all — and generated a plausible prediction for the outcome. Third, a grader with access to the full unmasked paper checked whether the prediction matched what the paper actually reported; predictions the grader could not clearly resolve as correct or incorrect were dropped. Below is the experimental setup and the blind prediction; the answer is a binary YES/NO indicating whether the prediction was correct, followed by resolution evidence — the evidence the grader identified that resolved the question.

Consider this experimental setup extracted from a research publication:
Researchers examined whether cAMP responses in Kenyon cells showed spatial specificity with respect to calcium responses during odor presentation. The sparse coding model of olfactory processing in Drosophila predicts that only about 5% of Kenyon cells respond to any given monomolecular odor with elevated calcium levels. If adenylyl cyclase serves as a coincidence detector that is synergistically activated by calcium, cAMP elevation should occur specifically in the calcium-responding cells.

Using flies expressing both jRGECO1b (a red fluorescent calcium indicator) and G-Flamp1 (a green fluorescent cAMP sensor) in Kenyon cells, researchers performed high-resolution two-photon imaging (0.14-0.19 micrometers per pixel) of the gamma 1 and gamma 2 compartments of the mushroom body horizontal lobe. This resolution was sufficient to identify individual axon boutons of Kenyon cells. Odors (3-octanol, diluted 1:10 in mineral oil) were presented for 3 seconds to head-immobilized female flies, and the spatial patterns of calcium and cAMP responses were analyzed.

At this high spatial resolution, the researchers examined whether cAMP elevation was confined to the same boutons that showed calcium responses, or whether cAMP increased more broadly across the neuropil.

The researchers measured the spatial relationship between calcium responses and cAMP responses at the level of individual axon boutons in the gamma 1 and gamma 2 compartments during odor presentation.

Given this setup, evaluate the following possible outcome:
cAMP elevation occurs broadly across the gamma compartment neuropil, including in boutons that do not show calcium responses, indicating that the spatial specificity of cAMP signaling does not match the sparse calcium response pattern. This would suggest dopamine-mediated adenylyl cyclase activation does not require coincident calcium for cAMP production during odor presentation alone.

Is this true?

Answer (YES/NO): YES